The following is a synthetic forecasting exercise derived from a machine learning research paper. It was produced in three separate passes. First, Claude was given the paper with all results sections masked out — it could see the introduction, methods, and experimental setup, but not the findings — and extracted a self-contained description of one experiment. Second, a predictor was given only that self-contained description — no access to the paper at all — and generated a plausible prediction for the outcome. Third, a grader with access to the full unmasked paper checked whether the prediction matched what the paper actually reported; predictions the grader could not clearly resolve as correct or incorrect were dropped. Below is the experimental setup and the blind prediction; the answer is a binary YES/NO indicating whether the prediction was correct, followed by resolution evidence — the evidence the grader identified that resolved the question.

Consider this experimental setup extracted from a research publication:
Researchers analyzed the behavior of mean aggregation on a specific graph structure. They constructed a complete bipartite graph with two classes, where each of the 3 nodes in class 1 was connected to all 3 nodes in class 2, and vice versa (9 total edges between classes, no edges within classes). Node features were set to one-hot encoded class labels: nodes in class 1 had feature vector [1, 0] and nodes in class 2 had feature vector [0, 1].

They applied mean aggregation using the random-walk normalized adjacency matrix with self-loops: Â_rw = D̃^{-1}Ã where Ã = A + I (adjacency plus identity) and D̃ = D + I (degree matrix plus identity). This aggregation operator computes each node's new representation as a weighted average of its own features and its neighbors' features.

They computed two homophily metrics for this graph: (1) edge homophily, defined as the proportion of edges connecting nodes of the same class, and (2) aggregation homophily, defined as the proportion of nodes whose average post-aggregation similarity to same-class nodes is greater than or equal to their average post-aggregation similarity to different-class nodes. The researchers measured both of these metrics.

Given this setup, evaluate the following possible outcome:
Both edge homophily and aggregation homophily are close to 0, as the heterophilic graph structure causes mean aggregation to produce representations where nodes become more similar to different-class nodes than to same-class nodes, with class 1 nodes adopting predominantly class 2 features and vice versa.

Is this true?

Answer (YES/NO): NO